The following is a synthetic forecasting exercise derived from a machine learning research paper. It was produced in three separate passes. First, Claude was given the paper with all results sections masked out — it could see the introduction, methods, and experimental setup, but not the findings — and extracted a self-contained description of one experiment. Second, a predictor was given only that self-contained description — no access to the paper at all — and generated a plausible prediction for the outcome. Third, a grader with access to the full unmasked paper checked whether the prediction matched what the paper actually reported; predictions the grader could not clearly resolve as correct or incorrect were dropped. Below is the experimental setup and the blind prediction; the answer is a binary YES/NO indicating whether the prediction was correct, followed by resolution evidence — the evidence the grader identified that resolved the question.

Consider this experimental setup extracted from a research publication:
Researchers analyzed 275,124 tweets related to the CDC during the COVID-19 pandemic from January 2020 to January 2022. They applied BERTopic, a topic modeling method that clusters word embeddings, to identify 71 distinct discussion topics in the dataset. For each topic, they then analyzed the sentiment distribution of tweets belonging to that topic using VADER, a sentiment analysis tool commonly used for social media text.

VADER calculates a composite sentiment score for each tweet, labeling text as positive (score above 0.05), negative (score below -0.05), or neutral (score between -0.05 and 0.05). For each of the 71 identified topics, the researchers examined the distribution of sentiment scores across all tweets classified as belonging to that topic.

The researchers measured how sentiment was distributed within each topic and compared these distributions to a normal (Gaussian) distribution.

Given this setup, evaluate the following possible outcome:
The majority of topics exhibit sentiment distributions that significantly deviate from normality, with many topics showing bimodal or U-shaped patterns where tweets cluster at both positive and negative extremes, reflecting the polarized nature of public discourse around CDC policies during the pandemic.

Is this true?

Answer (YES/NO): NO